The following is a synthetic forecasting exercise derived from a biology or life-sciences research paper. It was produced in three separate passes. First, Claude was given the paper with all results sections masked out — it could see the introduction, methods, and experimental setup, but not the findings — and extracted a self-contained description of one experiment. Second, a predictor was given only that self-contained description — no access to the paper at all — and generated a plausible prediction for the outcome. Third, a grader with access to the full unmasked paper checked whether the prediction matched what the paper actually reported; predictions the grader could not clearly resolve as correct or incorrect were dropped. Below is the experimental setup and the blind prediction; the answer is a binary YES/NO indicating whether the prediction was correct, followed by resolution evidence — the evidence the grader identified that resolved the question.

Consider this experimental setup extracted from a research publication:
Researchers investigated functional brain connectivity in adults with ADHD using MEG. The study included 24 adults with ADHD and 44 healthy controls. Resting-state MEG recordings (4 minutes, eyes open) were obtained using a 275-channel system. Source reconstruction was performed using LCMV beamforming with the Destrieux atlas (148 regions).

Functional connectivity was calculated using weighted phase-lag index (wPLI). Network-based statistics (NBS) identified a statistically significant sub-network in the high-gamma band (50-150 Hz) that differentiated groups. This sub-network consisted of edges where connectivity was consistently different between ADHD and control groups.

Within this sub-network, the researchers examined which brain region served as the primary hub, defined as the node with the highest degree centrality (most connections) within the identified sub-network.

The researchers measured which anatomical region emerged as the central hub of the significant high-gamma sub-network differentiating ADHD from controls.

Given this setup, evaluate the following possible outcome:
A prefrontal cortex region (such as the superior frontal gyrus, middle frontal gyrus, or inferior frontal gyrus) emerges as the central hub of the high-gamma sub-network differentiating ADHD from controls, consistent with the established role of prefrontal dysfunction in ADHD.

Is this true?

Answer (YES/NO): NO